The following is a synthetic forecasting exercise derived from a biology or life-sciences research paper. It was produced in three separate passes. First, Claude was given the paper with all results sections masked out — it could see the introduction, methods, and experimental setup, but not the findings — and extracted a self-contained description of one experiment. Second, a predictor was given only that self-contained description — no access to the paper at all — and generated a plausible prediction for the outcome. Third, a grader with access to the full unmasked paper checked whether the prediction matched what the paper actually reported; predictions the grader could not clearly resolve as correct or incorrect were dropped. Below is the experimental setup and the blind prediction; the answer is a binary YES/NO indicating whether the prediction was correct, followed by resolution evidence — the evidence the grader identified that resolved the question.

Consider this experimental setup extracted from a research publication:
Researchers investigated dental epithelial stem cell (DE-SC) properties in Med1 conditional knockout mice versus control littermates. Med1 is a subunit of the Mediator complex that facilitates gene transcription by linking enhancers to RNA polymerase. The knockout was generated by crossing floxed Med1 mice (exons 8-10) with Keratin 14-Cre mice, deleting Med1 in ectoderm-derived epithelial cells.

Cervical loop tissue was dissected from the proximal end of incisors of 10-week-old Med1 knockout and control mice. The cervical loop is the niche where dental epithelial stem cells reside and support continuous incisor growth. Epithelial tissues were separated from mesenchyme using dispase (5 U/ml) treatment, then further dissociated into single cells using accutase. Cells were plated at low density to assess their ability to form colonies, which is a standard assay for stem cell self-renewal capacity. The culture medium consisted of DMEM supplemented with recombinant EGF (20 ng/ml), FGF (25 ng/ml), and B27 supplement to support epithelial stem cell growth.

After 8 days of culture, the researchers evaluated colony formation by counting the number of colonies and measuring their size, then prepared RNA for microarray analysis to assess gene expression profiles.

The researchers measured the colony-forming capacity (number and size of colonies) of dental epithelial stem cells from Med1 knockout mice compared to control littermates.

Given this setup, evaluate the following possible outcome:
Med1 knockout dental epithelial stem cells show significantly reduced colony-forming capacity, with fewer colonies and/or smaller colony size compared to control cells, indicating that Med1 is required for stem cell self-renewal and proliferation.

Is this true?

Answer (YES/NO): NO